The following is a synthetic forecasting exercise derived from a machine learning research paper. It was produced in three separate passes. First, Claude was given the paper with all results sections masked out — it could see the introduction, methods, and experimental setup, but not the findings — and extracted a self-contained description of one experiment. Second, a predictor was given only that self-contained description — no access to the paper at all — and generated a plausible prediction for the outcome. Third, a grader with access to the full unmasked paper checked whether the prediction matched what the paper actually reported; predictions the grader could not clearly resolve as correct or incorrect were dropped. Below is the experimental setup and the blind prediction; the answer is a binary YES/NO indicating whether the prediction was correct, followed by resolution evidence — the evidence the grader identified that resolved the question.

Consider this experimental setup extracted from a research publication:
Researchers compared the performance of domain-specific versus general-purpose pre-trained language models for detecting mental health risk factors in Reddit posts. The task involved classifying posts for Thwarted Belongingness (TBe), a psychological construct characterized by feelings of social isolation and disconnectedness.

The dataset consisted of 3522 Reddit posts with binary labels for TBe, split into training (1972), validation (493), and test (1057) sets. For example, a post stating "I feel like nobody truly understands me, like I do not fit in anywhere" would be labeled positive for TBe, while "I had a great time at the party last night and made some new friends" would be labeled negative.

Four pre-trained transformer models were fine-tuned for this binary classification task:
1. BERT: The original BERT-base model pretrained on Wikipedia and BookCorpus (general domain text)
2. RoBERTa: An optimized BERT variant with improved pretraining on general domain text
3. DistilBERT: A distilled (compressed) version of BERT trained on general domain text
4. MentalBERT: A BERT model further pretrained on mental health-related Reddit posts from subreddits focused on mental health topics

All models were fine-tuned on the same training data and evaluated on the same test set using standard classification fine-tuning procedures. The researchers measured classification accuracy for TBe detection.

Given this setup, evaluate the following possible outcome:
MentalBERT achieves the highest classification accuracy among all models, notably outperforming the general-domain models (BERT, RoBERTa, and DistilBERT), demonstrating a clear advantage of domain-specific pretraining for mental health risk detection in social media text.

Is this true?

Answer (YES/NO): YES